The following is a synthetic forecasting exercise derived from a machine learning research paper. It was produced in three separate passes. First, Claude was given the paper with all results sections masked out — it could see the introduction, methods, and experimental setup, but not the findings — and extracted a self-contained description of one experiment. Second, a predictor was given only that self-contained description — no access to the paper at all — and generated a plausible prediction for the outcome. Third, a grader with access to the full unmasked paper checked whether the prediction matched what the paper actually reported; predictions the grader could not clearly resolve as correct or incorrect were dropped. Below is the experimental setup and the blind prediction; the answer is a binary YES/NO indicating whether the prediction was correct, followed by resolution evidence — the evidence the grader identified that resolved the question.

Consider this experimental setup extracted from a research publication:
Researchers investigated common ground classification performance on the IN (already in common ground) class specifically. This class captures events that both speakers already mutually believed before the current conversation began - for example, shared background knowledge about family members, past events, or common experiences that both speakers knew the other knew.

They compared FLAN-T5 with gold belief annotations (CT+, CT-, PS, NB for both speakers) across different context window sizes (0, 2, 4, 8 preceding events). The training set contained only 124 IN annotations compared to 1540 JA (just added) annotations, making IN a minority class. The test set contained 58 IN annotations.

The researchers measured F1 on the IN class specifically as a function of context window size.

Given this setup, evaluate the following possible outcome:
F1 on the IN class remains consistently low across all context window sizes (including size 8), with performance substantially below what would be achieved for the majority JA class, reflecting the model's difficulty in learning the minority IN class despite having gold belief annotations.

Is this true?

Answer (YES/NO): NO